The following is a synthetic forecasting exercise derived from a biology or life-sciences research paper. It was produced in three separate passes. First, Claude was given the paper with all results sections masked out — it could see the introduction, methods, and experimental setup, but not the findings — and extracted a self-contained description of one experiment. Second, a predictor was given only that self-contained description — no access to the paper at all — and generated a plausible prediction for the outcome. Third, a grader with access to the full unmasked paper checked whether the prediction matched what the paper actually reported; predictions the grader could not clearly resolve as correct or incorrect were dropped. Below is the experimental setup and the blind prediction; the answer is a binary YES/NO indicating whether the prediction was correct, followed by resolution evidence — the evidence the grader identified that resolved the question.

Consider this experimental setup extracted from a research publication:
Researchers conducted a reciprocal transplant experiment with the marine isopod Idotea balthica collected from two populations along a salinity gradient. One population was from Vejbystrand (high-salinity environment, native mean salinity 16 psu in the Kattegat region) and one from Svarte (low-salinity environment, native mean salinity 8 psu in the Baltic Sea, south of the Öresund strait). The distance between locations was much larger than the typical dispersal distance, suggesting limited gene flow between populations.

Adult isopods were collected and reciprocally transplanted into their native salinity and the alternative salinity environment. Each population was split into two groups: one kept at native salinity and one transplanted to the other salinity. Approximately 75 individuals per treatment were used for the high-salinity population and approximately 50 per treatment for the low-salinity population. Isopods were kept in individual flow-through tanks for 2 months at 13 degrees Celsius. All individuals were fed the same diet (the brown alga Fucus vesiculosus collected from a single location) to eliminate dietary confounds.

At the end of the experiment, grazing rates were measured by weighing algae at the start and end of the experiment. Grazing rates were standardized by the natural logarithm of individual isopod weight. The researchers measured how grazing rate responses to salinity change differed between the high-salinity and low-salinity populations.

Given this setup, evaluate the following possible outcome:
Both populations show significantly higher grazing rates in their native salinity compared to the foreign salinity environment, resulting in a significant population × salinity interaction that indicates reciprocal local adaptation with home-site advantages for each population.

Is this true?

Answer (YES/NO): NO